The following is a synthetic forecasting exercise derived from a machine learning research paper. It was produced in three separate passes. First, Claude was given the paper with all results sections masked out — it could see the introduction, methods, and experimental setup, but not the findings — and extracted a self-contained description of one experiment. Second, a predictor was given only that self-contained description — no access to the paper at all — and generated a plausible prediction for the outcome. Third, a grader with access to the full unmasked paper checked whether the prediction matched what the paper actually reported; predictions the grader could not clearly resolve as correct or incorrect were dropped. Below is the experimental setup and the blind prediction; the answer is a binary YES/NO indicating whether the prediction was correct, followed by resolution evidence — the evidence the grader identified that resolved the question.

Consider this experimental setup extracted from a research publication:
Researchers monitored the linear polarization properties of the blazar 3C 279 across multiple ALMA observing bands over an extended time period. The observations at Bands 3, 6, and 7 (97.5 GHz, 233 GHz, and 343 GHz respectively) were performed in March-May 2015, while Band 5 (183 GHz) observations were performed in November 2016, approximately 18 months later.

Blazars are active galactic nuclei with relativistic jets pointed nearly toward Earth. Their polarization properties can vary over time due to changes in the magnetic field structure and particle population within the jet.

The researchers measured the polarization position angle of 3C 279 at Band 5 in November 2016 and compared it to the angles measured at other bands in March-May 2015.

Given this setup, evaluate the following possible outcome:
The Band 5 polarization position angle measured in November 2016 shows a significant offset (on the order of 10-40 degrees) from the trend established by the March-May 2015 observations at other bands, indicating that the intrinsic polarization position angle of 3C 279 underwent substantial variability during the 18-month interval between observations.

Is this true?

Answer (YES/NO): YES